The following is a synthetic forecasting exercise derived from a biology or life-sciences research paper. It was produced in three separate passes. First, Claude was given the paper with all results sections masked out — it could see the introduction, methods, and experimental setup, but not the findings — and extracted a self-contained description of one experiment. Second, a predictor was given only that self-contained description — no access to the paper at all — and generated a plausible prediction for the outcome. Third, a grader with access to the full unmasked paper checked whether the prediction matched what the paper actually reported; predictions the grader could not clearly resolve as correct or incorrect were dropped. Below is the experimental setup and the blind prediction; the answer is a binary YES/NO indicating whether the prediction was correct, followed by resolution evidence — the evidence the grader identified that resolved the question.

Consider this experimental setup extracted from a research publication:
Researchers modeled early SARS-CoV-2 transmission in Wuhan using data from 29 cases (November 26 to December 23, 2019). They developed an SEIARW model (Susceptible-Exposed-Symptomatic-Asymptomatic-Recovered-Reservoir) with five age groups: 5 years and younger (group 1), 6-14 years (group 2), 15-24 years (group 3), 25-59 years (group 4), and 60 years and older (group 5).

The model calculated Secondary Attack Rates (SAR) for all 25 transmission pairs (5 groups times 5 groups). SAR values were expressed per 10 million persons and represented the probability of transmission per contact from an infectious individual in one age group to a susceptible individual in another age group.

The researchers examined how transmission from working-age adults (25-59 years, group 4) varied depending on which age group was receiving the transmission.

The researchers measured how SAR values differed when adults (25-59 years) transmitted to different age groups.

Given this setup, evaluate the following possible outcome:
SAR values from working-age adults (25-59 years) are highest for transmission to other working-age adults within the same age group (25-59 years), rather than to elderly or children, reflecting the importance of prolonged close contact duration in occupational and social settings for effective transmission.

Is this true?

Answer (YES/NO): NO